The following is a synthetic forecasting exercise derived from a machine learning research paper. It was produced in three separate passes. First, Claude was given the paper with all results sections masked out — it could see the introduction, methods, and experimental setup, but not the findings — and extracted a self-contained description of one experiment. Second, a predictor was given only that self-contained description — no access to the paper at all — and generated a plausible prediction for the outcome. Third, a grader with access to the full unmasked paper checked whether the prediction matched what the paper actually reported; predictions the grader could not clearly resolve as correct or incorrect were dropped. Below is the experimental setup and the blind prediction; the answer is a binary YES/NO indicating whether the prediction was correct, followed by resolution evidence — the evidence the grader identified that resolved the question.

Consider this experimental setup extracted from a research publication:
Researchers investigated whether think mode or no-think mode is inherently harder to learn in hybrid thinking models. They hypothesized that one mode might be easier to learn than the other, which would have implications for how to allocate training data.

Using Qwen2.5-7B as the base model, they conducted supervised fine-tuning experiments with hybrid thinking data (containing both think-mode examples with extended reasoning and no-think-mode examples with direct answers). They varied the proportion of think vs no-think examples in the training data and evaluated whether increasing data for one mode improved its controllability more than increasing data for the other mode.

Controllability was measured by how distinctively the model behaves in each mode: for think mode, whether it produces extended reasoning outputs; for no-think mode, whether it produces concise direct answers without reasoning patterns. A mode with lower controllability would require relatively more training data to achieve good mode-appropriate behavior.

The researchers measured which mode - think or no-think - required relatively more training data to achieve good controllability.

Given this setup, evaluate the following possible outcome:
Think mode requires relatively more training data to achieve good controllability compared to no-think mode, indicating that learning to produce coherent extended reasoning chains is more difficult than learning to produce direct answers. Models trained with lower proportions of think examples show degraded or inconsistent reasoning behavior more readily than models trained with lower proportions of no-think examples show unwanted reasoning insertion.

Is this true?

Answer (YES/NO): NO